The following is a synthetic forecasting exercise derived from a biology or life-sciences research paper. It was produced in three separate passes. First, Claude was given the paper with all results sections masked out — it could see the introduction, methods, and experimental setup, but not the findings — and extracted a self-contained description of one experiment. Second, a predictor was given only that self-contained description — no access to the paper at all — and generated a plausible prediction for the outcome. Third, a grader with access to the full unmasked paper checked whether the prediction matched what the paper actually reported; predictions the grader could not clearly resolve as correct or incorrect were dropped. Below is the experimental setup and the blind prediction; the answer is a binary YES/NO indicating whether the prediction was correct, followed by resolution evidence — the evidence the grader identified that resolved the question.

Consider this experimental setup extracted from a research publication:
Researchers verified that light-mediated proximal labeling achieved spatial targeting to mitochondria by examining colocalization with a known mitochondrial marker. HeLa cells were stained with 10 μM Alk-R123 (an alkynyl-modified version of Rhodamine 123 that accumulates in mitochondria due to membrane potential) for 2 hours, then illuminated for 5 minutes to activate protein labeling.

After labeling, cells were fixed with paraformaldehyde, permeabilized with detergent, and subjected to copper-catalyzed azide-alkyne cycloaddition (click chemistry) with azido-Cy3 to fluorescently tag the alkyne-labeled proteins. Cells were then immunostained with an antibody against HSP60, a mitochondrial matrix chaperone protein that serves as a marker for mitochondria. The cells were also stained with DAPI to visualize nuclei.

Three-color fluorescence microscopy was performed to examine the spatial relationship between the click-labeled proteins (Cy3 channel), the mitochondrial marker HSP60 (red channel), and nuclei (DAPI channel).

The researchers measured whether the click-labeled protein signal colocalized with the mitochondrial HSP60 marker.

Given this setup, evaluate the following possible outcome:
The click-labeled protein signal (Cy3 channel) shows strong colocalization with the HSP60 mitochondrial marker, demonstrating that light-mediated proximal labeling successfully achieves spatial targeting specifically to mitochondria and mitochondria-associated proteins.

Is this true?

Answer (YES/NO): YES